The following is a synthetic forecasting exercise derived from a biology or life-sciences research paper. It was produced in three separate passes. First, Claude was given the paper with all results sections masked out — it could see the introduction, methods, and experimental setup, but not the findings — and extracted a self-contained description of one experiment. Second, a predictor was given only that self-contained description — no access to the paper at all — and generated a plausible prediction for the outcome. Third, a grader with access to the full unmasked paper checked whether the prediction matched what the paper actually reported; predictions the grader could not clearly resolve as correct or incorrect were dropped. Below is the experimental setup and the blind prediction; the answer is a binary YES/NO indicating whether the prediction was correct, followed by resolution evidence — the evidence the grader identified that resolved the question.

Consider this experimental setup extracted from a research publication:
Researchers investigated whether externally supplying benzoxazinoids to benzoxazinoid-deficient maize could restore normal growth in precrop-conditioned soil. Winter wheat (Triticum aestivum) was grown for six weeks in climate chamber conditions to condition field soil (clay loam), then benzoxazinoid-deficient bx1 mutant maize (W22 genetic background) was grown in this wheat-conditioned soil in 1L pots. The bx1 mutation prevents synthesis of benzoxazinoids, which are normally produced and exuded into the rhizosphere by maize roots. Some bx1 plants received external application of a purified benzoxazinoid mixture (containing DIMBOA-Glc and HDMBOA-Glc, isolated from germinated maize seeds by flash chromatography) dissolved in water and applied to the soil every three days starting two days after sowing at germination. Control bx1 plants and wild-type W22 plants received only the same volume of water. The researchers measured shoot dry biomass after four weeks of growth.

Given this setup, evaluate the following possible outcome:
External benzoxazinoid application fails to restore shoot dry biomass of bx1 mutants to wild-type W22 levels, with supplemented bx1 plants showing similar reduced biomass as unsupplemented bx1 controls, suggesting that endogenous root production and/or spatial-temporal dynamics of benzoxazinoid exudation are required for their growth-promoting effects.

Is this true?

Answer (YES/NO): NO